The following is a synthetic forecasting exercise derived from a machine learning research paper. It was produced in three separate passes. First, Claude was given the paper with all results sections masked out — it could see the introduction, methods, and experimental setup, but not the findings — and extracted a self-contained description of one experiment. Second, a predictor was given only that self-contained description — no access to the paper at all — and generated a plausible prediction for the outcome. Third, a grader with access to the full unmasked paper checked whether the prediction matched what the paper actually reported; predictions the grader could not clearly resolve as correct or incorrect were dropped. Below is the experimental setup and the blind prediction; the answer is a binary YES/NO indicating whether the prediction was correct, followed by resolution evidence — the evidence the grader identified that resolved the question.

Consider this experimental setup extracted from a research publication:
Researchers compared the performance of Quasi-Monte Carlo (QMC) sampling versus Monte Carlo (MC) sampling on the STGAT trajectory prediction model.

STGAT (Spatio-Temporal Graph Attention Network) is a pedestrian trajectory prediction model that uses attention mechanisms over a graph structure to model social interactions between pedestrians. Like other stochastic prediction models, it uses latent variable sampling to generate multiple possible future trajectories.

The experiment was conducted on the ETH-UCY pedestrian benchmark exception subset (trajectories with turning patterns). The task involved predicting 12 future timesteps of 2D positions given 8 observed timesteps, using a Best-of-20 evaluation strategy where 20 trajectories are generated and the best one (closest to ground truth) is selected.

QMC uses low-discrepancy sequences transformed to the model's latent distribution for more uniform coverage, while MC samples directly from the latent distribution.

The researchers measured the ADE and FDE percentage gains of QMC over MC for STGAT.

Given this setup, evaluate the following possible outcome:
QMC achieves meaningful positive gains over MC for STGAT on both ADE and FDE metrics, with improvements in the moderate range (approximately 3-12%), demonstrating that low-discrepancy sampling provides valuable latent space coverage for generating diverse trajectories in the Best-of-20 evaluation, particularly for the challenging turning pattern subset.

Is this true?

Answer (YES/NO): NO